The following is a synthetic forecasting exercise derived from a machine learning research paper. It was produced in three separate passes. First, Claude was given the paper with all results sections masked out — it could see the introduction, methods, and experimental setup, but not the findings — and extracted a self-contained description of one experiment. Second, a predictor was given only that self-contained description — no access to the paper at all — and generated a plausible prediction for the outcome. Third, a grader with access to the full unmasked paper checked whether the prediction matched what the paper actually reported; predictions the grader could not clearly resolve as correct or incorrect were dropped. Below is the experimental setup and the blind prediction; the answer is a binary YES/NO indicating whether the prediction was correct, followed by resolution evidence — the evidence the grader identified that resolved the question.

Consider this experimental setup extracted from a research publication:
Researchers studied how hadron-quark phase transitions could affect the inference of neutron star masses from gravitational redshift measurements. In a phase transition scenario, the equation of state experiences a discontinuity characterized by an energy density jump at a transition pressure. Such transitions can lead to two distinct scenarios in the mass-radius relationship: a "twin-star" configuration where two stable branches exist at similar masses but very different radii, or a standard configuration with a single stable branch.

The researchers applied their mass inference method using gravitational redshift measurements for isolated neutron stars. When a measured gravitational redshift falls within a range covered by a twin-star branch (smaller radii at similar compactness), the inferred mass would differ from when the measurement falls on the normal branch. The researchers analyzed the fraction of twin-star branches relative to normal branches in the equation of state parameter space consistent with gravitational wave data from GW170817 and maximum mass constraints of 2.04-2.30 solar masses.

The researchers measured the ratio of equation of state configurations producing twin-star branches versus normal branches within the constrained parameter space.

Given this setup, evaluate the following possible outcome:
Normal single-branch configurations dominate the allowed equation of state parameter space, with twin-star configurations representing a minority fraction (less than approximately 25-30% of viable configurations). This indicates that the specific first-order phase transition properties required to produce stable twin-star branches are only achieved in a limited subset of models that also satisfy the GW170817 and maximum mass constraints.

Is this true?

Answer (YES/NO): YES